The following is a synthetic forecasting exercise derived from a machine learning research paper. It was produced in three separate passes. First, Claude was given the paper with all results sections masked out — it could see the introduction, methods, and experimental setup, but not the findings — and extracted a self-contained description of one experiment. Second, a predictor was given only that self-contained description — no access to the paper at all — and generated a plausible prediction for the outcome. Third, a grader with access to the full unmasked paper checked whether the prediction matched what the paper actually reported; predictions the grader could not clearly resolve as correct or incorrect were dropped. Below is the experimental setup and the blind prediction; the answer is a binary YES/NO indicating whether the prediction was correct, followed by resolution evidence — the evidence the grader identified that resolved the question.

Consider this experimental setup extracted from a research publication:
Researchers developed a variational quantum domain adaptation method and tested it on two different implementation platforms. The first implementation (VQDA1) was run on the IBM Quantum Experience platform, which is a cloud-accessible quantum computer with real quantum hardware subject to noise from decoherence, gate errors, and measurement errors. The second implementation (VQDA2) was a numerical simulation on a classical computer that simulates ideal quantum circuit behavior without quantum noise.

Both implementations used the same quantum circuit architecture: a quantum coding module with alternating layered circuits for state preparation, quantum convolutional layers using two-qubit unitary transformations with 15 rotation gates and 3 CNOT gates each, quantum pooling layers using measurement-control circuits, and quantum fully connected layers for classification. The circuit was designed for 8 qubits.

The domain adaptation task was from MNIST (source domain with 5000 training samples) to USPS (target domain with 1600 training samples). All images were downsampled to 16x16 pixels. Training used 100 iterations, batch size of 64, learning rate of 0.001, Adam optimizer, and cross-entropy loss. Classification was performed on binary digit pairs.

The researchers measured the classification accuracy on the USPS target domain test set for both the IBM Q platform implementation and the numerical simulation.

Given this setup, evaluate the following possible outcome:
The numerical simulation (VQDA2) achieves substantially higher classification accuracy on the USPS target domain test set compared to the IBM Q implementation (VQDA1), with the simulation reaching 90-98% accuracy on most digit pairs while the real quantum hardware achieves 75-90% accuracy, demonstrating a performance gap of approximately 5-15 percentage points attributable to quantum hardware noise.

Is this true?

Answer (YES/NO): NO